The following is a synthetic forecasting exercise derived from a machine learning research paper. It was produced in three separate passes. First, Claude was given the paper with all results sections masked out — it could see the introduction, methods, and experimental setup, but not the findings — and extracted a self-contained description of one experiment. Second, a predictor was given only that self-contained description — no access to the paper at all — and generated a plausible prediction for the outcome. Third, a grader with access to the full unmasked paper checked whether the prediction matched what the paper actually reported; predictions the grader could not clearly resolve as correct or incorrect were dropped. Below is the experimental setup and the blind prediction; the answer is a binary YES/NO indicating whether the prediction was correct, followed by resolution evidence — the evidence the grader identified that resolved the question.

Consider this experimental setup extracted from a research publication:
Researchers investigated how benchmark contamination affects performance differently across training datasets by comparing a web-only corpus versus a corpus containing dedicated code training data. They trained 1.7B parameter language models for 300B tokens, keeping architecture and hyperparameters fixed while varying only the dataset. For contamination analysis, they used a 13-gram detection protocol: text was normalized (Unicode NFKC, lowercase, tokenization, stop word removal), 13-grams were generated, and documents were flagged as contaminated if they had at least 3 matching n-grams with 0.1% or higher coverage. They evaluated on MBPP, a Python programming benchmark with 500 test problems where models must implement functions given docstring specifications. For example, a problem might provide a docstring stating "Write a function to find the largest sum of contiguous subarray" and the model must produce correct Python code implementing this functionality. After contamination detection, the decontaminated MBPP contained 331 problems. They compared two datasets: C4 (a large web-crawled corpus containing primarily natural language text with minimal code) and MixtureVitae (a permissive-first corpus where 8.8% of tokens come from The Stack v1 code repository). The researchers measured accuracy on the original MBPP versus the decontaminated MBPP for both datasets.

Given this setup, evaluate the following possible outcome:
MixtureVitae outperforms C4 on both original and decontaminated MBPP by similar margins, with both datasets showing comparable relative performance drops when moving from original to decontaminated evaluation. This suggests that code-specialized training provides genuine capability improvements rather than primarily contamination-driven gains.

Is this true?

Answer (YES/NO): YES